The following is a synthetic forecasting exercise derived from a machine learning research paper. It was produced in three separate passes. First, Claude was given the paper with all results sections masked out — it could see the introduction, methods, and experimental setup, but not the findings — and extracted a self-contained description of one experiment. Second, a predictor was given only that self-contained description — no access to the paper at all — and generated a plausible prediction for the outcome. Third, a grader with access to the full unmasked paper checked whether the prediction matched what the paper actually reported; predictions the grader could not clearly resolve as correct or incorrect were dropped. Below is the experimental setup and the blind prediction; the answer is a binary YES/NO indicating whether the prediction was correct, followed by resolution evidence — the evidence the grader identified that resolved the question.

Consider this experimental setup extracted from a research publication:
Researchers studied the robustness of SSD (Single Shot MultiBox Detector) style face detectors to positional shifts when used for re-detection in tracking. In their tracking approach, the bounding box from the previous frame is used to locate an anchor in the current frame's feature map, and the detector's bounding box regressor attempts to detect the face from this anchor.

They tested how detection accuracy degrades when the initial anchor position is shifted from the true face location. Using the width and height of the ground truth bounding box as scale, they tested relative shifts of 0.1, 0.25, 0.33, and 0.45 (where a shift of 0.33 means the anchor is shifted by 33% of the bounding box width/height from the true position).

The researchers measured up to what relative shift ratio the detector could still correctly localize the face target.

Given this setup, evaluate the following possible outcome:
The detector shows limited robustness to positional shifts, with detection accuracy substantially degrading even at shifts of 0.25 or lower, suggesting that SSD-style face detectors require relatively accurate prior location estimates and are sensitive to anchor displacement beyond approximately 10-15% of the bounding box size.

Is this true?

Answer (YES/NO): NO